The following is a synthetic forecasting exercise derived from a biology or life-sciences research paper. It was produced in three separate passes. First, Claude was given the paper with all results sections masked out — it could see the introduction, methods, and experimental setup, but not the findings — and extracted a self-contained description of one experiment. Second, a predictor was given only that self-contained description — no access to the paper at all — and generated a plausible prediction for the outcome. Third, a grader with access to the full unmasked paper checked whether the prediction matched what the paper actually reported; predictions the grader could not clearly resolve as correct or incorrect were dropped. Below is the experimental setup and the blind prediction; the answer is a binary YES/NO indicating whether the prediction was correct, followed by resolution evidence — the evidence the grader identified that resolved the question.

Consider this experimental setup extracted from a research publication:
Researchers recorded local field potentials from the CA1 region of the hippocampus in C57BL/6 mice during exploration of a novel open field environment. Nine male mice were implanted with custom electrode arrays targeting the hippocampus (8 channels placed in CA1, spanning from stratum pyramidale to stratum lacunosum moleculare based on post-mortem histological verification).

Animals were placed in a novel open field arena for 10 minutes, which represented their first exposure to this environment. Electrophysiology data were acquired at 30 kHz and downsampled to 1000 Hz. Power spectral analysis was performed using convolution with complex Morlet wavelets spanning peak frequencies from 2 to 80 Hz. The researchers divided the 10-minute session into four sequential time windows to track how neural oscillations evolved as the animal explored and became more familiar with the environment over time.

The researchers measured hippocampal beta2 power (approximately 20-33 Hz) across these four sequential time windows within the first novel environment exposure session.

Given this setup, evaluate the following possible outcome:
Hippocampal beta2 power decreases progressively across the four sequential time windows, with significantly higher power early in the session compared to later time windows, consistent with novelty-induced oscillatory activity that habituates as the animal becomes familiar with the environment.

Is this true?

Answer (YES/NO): YES